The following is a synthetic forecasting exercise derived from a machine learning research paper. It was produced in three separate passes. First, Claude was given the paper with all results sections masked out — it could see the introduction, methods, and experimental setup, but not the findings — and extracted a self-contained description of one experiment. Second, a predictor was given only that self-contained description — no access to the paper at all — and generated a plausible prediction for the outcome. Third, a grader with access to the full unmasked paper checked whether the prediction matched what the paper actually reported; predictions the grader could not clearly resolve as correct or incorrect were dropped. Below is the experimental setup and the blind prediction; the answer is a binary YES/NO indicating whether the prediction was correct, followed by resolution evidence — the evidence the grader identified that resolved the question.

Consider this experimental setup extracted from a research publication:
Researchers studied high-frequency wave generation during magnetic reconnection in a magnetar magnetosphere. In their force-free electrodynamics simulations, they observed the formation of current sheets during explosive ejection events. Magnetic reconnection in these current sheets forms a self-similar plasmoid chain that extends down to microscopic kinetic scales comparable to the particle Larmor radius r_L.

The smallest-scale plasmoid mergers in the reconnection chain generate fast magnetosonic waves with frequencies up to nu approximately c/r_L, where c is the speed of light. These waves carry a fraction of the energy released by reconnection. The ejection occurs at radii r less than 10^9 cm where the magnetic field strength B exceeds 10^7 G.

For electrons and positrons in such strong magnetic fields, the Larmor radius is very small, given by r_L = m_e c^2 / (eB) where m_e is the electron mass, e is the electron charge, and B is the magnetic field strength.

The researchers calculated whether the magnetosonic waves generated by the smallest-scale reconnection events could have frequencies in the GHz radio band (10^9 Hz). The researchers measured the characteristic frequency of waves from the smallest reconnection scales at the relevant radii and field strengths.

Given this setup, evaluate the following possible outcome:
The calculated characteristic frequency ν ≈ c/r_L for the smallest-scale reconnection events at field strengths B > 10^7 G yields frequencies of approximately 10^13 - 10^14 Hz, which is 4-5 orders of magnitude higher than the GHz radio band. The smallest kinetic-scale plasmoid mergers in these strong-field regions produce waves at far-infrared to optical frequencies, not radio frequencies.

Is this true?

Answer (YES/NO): NO